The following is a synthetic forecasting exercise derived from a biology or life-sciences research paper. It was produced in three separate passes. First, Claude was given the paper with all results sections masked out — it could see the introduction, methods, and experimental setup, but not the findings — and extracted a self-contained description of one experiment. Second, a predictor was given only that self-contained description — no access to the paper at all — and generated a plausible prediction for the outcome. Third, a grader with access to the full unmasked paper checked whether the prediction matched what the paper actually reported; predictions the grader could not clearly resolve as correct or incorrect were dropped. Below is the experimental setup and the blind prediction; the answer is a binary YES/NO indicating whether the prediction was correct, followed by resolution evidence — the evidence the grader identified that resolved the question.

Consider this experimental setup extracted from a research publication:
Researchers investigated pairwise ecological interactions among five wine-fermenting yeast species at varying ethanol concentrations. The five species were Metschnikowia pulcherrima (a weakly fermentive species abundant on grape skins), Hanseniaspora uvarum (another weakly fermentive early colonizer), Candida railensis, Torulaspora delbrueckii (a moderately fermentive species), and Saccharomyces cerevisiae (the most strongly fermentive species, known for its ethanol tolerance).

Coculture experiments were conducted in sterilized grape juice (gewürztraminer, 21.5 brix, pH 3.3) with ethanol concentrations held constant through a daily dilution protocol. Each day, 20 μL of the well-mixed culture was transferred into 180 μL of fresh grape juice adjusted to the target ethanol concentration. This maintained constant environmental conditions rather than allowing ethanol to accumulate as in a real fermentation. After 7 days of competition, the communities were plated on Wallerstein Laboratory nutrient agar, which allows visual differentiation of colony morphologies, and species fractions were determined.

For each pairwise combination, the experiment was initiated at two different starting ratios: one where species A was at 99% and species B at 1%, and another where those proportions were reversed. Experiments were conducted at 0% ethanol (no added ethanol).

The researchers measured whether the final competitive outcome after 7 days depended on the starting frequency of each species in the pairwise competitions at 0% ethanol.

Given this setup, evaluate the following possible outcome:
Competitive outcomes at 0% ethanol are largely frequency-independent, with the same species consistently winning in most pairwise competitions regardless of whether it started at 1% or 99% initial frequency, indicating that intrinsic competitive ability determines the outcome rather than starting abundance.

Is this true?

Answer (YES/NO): NO